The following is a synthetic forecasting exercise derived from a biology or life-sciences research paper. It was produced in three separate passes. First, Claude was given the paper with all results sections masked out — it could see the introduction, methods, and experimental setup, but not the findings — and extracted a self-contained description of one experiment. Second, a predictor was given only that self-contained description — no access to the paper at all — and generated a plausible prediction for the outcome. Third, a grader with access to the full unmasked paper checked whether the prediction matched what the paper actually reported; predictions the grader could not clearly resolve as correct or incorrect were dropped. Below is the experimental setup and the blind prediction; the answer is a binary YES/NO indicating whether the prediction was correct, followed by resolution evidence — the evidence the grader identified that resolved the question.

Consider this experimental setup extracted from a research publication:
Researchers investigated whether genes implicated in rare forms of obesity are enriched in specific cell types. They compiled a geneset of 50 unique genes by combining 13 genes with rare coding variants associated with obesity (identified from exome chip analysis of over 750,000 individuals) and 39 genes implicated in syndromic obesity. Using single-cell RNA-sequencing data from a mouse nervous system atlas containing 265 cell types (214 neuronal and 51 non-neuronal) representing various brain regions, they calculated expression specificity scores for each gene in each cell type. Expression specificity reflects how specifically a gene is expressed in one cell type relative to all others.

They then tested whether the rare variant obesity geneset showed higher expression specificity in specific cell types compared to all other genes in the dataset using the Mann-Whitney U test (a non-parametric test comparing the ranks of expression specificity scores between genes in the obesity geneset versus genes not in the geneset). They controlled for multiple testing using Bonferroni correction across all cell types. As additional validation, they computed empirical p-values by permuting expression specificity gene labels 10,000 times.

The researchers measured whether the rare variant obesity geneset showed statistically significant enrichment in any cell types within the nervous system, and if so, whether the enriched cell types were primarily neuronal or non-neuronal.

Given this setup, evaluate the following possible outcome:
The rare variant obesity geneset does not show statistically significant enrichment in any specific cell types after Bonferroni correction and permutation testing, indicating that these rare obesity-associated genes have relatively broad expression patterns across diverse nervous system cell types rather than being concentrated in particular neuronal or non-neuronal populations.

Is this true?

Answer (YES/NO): NO